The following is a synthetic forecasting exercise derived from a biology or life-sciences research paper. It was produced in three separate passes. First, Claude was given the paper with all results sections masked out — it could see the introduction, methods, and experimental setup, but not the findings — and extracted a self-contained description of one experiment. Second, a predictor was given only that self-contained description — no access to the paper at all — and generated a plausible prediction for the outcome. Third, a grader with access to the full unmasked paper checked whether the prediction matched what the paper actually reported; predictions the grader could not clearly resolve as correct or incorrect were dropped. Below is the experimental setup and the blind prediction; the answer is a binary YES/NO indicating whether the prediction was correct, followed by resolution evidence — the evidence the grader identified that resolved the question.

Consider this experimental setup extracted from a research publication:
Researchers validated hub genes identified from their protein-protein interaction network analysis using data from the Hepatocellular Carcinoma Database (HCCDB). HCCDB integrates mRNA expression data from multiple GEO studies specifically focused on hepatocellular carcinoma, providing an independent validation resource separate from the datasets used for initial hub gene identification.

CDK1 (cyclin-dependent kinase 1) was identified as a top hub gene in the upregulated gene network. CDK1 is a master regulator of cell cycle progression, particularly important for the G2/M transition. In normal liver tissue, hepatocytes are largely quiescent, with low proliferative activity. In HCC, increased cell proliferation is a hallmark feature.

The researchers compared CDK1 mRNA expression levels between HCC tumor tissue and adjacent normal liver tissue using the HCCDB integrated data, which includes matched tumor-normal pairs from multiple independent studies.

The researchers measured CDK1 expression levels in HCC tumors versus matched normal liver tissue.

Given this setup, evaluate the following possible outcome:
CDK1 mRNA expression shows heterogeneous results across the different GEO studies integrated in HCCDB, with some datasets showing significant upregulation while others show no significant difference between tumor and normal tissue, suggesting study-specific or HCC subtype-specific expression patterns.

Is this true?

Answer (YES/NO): NO